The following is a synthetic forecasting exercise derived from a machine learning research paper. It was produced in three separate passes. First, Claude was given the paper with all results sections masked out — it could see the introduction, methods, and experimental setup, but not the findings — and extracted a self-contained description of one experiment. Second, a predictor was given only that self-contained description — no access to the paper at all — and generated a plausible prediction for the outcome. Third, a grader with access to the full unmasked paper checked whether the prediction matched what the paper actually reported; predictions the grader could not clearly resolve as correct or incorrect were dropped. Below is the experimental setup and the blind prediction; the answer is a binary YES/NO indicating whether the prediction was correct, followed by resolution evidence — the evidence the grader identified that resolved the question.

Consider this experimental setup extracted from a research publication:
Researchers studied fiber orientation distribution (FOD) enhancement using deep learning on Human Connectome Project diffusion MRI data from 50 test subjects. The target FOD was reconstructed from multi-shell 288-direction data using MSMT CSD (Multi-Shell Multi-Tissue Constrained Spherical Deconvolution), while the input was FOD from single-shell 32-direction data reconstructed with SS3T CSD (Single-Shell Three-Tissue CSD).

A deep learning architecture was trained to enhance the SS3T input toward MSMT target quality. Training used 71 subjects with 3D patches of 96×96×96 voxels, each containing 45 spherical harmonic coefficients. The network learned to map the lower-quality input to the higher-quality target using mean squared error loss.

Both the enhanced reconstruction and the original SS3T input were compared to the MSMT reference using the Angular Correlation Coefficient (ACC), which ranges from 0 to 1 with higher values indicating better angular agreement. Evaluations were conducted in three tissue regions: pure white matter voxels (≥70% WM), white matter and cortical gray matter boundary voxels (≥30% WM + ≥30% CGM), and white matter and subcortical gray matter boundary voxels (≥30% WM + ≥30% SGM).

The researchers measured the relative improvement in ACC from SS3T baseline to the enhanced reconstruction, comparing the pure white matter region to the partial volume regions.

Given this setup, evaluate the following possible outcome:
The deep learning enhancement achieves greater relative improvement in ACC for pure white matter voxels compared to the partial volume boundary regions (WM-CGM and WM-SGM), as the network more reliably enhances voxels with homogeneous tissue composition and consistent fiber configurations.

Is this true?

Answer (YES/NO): NO